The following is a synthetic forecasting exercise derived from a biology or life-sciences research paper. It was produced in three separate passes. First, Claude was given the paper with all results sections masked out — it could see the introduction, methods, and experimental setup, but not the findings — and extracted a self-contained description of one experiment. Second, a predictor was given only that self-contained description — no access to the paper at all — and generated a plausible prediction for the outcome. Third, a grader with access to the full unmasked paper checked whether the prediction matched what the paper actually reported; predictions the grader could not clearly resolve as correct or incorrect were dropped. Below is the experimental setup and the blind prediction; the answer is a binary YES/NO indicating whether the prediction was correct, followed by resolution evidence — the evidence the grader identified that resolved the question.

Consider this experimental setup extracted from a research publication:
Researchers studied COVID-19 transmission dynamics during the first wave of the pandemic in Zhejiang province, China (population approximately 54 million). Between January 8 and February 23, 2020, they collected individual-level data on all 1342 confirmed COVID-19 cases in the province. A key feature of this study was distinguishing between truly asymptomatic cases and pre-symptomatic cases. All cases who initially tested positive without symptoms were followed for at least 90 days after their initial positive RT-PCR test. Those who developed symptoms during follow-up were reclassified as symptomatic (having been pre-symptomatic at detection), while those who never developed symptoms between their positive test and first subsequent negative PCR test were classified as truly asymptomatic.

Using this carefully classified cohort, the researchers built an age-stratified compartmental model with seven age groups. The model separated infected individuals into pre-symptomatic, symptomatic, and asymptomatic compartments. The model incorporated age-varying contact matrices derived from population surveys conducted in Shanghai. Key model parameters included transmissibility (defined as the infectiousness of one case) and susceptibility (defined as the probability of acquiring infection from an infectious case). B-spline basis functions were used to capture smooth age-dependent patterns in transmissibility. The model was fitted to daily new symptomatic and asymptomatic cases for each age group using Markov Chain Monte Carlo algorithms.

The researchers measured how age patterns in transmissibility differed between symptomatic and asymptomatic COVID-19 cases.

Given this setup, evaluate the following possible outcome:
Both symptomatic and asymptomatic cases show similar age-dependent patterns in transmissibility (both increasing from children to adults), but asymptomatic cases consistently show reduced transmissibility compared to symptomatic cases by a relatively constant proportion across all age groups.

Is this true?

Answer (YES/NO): NO